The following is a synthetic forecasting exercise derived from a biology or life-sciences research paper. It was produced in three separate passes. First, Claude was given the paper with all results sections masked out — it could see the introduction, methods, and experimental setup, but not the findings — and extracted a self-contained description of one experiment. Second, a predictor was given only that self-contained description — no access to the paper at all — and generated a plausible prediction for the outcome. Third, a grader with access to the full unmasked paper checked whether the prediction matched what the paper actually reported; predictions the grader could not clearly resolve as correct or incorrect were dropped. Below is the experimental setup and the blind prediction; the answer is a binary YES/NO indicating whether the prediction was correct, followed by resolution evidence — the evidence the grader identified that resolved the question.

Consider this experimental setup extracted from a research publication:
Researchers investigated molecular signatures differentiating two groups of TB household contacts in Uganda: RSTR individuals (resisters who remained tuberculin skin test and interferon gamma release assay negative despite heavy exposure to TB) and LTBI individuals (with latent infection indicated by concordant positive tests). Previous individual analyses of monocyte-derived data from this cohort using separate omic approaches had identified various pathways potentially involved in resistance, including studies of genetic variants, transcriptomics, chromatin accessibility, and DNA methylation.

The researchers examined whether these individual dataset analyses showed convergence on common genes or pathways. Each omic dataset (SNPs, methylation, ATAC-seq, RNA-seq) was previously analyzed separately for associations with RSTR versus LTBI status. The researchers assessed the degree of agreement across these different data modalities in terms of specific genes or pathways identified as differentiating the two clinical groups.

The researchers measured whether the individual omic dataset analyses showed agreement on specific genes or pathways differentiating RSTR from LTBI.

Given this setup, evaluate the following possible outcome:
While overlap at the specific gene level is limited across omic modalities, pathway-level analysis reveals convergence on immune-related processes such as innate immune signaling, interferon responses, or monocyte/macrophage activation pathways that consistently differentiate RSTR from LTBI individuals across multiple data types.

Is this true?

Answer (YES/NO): NO